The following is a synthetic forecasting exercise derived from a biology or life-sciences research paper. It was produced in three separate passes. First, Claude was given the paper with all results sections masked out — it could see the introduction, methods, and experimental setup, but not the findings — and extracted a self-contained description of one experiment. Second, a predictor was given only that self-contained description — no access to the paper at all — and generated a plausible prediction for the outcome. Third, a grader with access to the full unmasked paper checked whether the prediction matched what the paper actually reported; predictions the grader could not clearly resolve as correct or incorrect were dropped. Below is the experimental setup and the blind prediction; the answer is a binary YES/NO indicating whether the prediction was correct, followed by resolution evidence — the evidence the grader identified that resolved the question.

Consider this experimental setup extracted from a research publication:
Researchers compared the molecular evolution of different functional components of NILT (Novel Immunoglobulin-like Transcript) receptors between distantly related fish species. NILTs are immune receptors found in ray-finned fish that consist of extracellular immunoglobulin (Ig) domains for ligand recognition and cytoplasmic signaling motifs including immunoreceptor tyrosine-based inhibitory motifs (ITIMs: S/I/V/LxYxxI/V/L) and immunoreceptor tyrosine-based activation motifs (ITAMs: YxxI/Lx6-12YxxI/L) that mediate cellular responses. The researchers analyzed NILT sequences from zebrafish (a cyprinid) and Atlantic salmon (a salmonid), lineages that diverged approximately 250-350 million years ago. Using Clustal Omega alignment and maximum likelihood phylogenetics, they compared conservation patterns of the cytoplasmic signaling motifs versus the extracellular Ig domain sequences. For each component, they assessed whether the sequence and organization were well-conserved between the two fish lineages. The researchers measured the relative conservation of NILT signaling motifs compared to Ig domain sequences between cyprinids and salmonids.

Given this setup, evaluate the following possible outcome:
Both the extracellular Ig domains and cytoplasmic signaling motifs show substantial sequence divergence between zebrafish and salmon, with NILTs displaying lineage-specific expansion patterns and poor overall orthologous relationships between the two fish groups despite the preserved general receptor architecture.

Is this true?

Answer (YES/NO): NO